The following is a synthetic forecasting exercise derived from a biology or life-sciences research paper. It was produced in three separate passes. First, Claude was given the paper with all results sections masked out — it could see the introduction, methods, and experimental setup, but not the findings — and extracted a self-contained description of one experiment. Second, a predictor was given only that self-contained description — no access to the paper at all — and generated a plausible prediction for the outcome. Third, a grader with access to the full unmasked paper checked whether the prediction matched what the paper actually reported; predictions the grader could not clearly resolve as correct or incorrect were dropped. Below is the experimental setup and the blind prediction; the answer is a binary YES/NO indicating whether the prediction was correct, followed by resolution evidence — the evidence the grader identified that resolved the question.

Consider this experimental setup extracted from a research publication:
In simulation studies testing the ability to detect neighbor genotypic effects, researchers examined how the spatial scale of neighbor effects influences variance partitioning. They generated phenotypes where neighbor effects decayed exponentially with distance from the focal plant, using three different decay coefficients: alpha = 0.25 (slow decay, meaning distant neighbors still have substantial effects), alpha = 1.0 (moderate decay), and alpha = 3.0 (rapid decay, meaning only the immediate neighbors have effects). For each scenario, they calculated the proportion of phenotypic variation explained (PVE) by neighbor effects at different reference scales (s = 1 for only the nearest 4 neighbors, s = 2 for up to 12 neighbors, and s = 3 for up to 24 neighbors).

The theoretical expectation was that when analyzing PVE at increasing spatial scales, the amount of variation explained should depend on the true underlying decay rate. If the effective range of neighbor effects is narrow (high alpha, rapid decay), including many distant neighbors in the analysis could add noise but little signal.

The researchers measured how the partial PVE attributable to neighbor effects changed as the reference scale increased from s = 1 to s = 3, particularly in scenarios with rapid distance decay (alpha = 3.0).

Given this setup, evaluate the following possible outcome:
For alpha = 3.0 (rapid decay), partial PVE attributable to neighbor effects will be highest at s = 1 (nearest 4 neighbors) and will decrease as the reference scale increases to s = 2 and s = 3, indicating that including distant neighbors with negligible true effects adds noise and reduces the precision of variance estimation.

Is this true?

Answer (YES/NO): NO